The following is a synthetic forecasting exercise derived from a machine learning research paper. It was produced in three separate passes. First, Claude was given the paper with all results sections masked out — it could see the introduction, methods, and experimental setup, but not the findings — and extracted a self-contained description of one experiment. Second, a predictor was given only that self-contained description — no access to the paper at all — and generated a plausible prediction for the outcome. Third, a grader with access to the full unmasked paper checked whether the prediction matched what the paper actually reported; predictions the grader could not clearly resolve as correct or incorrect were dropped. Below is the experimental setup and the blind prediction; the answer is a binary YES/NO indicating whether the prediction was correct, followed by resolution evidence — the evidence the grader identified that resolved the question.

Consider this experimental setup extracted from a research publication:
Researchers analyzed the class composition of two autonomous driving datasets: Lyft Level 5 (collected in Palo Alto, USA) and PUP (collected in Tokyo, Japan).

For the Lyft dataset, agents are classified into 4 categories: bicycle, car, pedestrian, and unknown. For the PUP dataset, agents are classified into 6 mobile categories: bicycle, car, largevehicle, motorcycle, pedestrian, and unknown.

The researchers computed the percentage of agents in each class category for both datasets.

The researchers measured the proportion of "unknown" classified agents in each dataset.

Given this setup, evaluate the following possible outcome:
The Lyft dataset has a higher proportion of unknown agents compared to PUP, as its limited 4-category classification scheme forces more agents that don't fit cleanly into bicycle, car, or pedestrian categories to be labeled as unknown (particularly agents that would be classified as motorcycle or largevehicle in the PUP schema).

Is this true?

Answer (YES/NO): YES